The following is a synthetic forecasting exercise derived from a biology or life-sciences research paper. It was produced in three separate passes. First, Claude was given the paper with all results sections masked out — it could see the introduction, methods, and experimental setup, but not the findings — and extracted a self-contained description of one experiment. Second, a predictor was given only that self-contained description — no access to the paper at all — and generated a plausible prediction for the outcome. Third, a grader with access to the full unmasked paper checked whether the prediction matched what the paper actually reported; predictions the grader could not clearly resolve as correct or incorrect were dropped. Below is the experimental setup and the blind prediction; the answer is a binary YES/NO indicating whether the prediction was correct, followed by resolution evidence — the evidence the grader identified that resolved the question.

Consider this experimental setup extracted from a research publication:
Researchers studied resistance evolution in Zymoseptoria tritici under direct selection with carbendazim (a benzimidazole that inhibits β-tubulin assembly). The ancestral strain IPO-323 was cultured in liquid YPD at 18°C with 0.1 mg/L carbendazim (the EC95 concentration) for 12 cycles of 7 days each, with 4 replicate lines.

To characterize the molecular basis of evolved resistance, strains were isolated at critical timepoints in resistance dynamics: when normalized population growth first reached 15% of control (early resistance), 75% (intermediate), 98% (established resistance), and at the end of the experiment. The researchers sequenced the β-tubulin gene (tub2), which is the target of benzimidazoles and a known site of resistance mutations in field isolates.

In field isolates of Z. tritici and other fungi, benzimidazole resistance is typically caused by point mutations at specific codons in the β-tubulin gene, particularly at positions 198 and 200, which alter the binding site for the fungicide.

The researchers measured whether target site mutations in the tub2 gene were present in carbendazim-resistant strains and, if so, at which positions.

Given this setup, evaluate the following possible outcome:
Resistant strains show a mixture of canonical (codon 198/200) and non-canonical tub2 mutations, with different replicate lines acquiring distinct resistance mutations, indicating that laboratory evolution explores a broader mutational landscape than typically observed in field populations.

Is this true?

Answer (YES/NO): NO